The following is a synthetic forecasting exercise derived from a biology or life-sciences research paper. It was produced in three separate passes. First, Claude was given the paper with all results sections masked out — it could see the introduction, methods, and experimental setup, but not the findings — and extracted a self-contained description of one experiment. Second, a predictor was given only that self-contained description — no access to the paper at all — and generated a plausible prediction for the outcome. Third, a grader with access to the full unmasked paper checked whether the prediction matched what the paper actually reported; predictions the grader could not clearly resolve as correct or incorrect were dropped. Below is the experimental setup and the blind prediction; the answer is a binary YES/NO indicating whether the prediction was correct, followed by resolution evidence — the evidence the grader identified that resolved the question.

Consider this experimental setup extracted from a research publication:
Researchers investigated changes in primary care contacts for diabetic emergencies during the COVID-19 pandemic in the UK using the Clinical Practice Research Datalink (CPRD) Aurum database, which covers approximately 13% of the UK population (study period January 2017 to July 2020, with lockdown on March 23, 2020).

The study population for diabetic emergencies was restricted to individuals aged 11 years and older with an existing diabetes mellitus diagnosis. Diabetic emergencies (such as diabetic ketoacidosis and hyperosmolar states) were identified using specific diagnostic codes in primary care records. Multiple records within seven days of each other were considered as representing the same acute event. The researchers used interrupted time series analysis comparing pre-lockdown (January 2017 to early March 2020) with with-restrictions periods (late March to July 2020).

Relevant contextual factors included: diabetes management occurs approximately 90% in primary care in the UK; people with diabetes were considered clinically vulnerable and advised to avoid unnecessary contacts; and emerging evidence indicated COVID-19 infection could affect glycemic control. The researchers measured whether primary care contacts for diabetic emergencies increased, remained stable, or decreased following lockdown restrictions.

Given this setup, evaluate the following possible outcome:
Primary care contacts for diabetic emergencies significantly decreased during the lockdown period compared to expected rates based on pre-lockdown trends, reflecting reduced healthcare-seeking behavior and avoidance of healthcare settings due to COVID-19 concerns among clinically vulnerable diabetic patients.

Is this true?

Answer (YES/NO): YES